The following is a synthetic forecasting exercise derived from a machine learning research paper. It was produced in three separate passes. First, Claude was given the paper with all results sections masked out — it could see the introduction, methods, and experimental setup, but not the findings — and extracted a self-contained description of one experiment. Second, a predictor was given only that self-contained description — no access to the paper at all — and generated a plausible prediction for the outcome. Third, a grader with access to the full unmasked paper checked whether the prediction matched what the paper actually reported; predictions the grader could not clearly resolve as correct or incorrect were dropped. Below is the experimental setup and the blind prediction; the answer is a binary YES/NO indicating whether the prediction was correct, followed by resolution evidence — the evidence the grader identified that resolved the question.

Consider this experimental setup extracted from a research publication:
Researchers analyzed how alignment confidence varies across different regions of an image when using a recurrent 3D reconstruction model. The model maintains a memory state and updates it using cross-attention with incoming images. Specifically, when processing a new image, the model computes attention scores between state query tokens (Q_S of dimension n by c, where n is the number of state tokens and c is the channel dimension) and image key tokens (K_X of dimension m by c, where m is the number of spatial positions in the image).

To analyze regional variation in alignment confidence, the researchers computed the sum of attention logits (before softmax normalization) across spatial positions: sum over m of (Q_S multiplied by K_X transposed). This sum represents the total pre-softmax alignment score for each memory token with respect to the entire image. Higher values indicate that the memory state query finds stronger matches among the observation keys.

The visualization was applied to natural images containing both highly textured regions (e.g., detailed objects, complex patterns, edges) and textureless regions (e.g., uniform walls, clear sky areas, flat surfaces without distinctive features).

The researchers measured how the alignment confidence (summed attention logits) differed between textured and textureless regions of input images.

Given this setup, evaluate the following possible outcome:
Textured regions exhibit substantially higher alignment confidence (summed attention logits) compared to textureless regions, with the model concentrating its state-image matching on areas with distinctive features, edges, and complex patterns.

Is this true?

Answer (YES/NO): YES